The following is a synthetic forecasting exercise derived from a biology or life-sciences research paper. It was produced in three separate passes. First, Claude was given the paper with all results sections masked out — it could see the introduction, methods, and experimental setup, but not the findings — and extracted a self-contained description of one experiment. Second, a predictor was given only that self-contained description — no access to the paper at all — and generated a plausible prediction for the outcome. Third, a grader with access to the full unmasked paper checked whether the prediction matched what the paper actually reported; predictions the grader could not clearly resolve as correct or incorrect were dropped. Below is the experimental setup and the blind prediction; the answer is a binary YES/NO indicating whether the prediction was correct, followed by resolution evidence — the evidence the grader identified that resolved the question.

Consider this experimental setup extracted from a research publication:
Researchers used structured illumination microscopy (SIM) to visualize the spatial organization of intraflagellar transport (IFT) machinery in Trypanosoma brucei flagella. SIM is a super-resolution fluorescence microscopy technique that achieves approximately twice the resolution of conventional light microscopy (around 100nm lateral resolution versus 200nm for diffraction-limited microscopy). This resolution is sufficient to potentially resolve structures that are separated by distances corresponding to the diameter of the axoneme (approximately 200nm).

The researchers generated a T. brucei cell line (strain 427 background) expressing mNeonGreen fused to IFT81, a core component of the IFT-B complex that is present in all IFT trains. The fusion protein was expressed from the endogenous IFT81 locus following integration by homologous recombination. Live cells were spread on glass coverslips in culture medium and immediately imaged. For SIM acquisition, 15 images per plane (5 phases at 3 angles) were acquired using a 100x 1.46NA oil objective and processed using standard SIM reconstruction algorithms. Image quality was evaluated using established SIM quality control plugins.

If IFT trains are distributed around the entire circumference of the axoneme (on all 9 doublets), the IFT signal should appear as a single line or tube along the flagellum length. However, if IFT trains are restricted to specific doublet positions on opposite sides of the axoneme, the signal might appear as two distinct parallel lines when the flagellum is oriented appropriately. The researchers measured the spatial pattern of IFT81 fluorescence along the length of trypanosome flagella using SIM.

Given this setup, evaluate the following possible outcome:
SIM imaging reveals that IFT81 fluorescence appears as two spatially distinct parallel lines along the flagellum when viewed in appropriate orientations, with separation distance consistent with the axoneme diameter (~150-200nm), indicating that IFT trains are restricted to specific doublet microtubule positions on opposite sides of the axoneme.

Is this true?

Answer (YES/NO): YES